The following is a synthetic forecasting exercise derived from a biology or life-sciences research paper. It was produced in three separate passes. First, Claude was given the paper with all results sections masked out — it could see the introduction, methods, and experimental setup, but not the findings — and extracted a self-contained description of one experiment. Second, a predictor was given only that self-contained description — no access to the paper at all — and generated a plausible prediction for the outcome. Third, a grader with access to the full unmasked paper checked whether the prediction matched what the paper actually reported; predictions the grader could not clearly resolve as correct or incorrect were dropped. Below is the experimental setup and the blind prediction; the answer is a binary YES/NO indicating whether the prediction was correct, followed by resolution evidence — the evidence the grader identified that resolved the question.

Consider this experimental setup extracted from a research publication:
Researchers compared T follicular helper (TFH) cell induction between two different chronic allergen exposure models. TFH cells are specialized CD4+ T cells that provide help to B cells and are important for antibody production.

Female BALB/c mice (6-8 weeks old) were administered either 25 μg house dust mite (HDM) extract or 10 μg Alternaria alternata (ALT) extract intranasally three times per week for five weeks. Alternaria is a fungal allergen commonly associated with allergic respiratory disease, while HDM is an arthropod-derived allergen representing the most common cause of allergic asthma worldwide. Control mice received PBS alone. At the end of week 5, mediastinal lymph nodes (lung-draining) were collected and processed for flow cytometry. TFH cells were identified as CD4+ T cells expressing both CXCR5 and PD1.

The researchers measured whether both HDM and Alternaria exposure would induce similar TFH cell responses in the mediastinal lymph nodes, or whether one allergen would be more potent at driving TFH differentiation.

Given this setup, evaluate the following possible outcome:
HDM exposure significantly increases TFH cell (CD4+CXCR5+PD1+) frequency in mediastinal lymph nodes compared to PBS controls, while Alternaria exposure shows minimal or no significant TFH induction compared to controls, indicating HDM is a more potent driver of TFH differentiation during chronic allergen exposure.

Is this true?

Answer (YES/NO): NO